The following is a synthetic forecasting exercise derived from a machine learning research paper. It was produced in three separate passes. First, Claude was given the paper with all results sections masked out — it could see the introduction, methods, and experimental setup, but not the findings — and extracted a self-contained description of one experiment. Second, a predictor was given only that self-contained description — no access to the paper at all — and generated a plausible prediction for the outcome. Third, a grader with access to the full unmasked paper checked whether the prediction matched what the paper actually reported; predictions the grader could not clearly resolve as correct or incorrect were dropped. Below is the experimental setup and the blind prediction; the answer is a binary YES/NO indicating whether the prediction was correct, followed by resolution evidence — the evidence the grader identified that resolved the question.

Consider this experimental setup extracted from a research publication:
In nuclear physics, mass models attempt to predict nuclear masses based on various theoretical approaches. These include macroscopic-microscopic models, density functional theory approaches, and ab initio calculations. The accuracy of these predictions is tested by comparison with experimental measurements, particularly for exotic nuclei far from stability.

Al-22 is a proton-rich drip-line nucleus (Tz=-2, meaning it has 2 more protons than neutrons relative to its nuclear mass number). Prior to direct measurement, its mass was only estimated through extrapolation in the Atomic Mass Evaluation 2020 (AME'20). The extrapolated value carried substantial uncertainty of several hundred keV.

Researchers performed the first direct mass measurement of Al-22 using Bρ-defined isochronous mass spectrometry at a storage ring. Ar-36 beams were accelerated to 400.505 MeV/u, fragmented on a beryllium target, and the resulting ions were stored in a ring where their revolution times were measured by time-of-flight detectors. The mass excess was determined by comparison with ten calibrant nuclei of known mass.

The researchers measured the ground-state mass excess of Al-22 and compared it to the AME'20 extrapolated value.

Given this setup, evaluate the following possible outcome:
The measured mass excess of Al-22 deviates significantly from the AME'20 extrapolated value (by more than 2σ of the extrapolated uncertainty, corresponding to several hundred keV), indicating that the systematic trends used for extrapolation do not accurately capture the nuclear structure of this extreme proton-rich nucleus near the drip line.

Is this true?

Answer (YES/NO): NO